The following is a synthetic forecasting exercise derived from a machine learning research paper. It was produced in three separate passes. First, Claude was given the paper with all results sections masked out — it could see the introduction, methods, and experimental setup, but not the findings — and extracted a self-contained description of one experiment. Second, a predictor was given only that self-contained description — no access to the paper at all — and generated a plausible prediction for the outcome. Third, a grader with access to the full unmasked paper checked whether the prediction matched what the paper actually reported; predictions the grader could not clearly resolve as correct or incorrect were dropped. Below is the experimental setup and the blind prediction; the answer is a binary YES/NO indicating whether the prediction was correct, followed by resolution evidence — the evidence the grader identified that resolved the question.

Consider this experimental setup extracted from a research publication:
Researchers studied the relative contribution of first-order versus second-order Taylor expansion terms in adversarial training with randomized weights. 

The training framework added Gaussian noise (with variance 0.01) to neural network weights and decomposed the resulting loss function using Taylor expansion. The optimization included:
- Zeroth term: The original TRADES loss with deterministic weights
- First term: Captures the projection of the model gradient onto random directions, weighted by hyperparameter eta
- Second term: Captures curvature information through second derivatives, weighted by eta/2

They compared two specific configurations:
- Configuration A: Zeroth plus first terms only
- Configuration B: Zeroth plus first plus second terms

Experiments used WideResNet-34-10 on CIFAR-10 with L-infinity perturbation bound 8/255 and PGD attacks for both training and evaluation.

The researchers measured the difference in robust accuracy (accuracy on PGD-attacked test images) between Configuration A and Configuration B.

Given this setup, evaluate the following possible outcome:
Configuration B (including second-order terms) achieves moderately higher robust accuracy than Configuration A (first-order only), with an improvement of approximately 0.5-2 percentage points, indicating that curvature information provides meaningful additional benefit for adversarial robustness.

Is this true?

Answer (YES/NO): NO